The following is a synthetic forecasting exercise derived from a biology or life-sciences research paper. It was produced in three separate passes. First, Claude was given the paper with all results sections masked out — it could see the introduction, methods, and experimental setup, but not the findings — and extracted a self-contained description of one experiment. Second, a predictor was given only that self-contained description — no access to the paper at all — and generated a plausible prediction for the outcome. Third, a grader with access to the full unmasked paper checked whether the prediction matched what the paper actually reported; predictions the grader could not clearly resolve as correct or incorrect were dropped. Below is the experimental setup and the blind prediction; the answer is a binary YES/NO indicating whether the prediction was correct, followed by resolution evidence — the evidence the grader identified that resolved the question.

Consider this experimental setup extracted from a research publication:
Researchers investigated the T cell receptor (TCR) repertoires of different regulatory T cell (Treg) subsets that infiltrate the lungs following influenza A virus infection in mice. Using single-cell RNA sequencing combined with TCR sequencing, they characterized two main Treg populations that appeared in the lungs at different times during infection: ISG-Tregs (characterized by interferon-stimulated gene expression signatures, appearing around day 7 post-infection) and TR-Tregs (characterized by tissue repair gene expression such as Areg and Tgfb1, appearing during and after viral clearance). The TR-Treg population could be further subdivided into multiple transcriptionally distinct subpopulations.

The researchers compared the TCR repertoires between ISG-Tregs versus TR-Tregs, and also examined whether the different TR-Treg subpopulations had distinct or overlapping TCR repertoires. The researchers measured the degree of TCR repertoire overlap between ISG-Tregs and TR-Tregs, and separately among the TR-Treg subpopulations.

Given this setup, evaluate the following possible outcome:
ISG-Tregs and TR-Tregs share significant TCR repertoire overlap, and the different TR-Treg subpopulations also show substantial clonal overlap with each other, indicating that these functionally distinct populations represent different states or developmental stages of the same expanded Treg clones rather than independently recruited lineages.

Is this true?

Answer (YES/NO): NO